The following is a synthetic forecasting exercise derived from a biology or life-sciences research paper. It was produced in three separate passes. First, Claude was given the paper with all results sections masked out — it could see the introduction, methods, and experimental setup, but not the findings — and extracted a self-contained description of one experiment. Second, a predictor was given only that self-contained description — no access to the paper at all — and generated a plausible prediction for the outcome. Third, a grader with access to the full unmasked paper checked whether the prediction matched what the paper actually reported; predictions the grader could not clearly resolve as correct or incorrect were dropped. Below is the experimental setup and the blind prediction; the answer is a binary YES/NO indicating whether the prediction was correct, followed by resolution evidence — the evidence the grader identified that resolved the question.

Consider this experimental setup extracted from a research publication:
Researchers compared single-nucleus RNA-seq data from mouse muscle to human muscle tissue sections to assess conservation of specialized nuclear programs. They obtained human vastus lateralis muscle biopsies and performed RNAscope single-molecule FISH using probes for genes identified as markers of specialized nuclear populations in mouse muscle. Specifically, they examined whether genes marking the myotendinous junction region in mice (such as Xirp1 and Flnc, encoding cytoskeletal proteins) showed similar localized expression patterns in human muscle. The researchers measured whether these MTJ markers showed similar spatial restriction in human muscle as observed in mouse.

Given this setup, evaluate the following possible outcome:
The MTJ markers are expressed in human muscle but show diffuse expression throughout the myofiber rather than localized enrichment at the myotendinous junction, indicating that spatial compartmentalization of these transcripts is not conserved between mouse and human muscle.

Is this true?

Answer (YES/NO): NO